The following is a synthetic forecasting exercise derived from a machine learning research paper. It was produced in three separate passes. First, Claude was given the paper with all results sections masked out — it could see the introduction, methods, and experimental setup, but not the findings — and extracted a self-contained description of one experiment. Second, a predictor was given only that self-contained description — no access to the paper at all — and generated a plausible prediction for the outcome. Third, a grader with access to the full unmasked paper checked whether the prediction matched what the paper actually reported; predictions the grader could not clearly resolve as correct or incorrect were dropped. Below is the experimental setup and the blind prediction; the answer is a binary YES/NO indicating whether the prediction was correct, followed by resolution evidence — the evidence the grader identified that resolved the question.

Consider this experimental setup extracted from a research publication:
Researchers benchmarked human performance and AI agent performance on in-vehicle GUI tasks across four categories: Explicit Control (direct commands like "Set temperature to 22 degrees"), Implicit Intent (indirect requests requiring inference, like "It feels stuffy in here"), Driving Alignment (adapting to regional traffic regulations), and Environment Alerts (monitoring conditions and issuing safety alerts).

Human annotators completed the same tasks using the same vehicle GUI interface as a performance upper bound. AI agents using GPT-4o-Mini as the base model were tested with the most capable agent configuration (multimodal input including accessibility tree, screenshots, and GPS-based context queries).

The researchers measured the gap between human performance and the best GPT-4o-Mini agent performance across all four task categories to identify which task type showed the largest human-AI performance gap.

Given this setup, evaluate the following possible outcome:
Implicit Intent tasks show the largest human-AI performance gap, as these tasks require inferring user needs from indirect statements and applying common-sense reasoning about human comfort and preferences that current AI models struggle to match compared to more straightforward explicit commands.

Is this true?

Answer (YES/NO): YES